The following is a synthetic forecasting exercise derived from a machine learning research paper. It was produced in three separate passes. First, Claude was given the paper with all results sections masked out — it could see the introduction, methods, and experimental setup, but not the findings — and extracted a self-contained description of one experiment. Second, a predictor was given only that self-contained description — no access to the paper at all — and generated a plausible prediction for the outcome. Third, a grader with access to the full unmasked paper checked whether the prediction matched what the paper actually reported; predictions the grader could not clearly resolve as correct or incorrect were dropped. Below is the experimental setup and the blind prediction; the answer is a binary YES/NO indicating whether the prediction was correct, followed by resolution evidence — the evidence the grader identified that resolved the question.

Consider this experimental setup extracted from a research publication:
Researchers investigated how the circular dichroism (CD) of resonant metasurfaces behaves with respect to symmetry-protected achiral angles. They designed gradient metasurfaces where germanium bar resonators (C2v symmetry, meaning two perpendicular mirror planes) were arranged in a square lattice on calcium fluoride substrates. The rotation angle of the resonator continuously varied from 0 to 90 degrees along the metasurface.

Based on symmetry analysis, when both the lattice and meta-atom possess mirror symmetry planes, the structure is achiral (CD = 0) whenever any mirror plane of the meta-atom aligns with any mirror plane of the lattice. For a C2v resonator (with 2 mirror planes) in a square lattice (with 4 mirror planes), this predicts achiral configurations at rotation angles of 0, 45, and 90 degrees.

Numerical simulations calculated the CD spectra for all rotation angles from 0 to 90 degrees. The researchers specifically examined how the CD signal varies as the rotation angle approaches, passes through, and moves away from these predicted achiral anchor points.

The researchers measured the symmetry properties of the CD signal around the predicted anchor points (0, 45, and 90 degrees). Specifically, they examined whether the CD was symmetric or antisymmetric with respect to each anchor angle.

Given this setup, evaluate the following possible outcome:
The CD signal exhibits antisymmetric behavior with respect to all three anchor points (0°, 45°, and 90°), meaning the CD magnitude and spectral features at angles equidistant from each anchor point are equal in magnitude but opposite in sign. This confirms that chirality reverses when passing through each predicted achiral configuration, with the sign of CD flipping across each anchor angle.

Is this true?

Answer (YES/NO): YES